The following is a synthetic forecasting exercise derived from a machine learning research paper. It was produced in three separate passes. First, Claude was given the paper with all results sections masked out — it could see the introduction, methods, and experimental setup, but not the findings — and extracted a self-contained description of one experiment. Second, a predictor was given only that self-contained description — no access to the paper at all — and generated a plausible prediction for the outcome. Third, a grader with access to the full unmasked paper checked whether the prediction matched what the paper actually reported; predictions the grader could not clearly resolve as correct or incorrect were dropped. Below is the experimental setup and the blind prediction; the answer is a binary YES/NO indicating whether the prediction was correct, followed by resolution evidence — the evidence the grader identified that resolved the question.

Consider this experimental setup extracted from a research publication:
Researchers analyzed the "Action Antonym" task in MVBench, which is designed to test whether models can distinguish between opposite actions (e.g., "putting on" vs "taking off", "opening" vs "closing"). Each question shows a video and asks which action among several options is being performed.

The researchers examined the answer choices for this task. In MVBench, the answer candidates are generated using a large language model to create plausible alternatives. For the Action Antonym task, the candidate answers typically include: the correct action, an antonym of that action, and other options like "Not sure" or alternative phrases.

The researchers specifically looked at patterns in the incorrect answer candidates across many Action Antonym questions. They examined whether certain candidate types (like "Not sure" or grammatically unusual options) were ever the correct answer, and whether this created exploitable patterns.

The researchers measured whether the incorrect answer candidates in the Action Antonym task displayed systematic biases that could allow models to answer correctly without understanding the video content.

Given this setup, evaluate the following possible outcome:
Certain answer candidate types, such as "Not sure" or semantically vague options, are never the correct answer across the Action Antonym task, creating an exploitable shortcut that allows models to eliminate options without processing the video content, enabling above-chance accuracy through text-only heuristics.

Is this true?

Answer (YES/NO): YES